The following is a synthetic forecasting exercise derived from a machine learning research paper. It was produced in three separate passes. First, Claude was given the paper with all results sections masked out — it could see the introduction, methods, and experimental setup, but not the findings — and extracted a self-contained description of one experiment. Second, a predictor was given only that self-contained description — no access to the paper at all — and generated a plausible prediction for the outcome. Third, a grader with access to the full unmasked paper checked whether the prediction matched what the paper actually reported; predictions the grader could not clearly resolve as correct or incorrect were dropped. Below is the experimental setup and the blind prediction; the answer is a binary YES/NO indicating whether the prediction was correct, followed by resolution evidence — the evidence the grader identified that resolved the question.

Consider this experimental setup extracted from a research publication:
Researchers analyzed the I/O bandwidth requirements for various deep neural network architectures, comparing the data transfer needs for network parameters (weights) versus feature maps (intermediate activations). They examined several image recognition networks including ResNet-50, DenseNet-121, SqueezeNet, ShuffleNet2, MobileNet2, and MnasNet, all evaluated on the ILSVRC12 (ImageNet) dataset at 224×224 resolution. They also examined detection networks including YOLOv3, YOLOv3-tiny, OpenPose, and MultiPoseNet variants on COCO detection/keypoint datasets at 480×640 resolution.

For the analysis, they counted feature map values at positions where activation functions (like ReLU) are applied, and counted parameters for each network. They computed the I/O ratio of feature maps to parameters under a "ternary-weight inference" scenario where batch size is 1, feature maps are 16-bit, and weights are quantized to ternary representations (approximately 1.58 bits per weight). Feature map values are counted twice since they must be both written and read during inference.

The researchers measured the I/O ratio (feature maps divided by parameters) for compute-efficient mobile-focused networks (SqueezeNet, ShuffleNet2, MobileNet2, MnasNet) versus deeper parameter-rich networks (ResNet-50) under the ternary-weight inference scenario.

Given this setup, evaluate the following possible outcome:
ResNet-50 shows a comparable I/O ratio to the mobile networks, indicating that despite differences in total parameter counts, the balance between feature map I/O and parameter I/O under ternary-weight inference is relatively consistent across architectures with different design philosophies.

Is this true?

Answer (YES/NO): NO